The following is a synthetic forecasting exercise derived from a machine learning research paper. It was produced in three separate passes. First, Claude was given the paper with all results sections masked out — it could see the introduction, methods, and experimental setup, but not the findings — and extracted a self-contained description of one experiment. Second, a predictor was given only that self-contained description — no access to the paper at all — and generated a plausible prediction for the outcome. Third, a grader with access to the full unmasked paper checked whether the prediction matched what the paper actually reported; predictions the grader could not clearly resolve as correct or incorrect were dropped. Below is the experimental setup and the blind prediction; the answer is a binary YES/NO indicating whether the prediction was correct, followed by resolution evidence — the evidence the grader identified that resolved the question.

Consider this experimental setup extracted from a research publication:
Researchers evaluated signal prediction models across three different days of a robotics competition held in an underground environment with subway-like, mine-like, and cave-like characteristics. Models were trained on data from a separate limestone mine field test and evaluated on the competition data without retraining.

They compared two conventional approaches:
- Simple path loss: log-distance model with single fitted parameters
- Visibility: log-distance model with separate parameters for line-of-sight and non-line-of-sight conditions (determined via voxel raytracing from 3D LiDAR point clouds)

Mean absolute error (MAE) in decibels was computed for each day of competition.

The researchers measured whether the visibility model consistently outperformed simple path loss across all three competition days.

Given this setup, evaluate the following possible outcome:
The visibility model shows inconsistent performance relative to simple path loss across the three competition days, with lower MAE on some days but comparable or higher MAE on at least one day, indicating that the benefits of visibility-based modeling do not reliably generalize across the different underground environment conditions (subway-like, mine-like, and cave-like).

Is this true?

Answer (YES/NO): NO